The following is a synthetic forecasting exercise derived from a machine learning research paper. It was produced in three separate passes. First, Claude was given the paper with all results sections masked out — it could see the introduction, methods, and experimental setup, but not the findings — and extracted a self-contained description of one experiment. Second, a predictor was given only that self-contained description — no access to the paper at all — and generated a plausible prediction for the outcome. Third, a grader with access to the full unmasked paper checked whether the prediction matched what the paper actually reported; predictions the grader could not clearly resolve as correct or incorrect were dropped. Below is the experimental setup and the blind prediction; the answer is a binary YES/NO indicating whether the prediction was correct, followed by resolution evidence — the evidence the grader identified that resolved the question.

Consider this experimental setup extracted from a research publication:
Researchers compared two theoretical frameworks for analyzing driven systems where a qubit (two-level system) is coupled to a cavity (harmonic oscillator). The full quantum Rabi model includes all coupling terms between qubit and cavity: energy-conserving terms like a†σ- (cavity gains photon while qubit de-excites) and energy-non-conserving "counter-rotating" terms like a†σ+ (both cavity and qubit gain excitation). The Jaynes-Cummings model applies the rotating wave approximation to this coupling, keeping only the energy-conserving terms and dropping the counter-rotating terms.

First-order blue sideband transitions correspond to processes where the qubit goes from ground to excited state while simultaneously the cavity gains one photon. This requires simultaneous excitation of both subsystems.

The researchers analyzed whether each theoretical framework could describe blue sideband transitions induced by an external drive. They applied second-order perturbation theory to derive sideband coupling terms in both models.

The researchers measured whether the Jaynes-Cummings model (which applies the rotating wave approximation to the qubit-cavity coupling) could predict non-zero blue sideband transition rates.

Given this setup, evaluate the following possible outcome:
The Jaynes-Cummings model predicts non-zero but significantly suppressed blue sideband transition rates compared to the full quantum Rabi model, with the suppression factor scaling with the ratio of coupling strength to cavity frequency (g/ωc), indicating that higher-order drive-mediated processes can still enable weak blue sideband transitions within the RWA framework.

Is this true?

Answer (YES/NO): NO